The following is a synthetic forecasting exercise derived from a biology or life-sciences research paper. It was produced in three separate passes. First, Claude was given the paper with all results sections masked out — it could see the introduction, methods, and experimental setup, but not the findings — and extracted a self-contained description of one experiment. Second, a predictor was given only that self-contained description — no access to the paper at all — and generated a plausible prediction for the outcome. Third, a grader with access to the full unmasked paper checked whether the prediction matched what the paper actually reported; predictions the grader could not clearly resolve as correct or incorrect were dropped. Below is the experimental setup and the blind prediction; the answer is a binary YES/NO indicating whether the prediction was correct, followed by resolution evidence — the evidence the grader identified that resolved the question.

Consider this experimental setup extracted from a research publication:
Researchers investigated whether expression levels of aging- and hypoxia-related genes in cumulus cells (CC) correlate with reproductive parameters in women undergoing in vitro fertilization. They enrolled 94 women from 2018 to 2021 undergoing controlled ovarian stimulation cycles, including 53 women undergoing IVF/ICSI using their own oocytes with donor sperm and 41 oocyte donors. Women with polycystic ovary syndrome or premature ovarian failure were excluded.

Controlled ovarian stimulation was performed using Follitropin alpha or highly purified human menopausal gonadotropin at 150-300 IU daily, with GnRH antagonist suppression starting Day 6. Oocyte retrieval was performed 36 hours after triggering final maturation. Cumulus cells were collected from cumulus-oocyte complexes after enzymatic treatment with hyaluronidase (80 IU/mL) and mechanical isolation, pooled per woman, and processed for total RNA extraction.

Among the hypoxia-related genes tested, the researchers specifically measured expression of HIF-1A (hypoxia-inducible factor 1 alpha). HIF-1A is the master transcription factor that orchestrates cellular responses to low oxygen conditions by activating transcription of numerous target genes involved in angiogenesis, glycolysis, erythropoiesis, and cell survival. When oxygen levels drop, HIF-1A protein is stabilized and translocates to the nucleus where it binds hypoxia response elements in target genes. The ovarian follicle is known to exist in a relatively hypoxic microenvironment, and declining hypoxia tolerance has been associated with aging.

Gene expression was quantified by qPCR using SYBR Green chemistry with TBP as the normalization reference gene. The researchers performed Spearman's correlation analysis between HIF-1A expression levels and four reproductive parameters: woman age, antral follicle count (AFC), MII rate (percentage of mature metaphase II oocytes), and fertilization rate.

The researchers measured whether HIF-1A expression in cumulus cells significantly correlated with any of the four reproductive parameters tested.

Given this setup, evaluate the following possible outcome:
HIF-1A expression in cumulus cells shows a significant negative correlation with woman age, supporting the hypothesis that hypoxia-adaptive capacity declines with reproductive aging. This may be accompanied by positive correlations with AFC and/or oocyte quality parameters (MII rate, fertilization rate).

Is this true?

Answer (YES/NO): NO